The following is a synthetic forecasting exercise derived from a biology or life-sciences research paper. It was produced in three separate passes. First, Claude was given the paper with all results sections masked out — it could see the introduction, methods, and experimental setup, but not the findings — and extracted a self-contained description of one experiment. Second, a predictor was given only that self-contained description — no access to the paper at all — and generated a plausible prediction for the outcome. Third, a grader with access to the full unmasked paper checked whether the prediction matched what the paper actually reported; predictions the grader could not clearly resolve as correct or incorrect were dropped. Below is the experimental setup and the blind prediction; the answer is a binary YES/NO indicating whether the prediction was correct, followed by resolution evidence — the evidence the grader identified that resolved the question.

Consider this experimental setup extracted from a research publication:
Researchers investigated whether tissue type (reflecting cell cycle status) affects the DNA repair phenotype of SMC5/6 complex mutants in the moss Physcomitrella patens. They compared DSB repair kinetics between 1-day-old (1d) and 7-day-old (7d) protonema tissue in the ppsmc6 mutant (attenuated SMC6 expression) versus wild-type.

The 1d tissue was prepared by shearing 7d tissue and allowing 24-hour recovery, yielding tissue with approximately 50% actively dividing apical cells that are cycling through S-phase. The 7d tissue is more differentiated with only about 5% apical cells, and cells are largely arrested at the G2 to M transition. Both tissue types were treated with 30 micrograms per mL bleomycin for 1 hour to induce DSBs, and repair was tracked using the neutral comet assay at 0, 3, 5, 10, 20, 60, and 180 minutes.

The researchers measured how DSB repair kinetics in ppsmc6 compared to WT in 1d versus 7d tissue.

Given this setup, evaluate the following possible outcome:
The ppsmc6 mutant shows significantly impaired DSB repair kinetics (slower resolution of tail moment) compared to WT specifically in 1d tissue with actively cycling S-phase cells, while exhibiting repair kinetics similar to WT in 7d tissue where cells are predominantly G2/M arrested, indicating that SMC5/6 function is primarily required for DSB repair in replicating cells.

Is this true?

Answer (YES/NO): NO